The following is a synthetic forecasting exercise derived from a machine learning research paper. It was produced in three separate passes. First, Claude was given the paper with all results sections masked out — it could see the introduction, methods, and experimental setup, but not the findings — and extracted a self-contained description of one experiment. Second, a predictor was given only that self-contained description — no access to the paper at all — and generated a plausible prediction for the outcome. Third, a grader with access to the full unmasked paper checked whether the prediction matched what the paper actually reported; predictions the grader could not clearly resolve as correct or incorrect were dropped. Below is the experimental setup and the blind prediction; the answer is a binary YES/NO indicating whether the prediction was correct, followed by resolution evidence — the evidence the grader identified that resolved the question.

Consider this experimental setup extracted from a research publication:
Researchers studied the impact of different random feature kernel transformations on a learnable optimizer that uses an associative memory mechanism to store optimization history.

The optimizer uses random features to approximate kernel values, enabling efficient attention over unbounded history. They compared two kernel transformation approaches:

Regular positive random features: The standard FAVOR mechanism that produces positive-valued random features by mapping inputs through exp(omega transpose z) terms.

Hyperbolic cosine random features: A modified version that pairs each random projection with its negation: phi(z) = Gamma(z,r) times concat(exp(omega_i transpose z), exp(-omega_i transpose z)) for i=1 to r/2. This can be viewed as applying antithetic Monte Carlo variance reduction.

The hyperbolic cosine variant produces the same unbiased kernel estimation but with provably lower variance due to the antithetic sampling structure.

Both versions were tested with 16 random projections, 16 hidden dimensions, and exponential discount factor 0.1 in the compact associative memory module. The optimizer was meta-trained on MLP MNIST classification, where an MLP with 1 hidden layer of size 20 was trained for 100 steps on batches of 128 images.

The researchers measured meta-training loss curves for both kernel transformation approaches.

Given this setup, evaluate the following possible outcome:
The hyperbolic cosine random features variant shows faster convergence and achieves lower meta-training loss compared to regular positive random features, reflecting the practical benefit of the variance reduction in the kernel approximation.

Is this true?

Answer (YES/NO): NO